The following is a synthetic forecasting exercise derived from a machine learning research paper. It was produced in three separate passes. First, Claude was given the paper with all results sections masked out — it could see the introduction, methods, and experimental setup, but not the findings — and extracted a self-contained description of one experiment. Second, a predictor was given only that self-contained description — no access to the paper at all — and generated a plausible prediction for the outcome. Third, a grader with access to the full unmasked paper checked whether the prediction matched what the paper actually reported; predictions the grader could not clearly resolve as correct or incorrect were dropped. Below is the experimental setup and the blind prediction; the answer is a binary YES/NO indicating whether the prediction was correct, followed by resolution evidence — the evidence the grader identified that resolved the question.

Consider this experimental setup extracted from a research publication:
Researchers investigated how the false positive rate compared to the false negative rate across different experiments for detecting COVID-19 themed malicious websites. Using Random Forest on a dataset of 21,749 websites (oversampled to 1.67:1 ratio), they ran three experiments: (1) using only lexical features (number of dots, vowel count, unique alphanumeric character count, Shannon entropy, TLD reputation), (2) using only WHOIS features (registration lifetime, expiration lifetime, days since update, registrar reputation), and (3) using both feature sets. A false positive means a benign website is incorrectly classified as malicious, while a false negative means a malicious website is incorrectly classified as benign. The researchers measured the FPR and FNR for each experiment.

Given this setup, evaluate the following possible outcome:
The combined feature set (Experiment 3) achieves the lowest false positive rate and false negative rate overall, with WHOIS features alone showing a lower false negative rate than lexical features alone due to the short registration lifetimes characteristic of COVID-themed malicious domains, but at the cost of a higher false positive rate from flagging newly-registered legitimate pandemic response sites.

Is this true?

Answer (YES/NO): NO